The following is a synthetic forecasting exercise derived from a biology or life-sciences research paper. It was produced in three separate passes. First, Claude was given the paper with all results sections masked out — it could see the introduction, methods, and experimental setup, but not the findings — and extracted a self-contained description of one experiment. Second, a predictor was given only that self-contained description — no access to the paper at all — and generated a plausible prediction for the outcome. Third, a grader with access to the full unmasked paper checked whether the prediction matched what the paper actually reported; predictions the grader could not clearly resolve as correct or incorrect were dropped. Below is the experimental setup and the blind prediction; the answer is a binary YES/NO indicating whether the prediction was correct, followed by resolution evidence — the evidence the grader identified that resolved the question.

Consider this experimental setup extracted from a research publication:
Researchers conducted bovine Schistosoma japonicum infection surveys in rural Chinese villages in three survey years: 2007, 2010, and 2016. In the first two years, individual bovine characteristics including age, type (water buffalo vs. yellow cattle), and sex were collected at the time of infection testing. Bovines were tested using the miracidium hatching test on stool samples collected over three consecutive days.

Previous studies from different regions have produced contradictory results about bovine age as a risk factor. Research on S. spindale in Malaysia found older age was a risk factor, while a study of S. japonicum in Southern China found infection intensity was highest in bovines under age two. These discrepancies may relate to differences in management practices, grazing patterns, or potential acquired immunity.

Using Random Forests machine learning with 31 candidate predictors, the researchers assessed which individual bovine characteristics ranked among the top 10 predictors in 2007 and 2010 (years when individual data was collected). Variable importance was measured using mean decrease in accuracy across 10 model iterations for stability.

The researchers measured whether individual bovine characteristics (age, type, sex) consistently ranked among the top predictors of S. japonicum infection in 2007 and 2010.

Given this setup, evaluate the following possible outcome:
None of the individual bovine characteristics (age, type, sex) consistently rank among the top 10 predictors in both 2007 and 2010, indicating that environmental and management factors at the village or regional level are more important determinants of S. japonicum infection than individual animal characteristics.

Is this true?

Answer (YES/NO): YES